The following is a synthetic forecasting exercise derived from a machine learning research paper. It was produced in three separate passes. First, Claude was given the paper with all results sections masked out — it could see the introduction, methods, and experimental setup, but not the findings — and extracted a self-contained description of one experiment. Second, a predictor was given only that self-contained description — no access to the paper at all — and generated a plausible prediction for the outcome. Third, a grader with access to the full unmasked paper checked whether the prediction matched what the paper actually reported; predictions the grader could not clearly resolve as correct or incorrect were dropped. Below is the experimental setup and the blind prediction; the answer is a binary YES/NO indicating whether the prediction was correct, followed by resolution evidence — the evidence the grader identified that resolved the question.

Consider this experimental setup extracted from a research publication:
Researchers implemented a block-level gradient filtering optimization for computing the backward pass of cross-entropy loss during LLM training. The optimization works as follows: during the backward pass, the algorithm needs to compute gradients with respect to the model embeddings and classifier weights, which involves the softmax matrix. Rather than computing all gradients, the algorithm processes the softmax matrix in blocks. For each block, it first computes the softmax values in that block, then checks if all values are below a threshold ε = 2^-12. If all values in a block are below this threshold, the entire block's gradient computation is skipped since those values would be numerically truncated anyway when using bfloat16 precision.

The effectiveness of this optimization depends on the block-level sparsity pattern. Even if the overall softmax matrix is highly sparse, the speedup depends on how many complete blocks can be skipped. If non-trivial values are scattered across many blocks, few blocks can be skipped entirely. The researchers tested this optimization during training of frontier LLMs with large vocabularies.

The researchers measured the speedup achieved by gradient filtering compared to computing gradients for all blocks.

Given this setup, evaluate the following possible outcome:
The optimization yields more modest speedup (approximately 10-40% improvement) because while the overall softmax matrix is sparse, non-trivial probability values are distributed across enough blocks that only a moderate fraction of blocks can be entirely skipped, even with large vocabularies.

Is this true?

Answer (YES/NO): NO